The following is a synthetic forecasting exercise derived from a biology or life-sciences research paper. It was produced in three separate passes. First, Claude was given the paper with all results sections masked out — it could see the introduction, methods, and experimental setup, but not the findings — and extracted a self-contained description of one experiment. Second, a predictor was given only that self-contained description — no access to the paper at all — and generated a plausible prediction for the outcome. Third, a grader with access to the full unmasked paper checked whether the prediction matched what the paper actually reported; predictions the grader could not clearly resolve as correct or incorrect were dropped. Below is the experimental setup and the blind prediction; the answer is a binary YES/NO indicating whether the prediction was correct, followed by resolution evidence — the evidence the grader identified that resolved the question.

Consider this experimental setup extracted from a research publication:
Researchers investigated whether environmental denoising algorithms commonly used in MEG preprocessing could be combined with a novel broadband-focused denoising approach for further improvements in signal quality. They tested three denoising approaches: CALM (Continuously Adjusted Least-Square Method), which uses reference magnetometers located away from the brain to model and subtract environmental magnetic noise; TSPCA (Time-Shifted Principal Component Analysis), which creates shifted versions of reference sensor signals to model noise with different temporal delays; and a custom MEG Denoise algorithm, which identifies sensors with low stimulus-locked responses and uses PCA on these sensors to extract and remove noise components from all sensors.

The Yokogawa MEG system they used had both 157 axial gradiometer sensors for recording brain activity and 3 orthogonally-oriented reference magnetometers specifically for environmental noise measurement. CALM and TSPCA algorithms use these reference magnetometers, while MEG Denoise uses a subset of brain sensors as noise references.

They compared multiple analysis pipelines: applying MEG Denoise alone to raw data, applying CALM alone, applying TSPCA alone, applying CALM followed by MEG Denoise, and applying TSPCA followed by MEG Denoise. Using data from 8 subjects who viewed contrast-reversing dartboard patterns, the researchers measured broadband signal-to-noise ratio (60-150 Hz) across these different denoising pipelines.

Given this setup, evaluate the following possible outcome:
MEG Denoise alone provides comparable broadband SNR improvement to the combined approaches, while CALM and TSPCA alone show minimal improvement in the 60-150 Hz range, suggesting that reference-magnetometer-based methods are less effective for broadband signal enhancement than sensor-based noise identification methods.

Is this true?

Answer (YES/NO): NO